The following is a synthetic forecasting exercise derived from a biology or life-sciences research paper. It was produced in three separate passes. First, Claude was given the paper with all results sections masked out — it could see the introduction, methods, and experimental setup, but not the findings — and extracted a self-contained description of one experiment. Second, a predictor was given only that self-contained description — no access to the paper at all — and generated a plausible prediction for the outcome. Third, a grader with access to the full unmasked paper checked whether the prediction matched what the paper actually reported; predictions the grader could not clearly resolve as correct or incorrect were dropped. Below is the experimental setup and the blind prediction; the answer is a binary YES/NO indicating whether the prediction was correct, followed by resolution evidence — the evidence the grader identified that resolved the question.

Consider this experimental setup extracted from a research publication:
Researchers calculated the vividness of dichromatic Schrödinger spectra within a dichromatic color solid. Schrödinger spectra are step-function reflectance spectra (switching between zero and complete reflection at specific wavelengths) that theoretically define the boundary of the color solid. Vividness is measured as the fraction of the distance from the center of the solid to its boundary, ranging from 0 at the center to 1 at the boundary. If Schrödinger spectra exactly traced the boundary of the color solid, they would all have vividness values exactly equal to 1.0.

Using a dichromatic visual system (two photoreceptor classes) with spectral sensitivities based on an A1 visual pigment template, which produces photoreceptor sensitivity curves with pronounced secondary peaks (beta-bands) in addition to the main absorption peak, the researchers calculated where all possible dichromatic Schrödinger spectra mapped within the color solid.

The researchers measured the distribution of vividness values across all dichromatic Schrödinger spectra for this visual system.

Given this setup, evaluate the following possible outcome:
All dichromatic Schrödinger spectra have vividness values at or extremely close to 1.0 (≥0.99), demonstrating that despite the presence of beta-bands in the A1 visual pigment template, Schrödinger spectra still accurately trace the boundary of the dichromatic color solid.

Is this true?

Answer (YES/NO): NO